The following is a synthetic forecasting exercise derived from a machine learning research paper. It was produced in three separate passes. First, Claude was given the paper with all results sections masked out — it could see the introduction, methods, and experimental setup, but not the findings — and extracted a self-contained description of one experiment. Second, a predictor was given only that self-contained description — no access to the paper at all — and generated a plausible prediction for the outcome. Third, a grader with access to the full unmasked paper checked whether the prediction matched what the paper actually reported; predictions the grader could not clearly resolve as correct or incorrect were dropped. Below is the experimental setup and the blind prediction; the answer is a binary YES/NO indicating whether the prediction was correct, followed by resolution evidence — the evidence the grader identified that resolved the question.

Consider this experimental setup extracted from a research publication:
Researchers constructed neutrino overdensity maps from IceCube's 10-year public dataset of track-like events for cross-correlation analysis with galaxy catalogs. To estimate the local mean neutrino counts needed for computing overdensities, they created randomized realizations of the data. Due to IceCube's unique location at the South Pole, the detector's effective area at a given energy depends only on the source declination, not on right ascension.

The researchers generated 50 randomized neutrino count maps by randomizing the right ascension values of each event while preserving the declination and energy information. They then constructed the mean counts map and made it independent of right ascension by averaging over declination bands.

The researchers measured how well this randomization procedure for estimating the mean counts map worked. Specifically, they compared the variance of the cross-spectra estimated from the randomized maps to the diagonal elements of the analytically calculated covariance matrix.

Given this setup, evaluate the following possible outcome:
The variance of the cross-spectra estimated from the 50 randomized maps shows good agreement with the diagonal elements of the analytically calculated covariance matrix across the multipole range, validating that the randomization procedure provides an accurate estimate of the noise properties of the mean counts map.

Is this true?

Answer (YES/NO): YES